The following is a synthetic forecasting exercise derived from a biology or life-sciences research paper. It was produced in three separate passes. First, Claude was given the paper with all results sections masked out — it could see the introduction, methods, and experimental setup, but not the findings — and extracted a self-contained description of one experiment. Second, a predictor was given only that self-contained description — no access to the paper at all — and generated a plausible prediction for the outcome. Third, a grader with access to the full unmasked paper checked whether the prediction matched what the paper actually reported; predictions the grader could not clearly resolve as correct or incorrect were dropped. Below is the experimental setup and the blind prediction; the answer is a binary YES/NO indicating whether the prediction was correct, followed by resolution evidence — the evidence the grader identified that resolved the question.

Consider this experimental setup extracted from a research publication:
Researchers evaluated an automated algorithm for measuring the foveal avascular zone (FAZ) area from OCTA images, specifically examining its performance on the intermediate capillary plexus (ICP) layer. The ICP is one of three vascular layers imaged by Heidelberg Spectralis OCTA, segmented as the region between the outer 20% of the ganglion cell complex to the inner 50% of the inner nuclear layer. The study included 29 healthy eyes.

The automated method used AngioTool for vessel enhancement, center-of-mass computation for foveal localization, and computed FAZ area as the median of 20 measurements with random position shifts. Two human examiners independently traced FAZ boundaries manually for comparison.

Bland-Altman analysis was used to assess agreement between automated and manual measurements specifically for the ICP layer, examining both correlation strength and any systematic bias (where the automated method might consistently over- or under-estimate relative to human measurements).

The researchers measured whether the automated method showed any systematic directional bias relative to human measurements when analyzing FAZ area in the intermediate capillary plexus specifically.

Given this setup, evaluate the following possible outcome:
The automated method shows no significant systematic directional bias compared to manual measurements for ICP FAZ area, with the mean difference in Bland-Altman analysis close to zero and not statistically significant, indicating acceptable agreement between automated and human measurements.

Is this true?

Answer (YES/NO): NO